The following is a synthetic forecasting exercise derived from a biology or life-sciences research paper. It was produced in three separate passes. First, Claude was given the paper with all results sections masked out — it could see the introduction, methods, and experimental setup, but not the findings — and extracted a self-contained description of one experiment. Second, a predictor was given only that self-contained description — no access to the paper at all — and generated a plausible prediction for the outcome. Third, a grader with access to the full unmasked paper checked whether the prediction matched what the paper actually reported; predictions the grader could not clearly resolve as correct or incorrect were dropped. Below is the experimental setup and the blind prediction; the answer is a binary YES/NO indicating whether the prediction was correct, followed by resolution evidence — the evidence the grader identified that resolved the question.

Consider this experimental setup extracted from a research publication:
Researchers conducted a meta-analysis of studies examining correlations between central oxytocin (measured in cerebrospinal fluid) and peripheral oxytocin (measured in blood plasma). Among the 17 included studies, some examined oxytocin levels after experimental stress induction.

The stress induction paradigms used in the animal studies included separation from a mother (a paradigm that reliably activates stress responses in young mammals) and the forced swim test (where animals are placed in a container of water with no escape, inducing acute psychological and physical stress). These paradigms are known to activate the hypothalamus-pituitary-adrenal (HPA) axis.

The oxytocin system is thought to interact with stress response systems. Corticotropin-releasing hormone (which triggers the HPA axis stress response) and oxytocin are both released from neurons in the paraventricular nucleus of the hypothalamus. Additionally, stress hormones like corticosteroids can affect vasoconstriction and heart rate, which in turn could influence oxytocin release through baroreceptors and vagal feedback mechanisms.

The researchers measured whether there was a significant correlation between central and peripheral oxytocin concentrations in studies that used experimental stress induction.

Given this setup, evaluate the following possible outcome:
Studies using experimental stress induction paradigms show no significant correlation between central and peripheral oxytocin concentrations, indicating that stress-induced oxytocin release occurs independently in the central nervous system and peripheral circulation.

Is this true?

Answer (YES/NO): NO